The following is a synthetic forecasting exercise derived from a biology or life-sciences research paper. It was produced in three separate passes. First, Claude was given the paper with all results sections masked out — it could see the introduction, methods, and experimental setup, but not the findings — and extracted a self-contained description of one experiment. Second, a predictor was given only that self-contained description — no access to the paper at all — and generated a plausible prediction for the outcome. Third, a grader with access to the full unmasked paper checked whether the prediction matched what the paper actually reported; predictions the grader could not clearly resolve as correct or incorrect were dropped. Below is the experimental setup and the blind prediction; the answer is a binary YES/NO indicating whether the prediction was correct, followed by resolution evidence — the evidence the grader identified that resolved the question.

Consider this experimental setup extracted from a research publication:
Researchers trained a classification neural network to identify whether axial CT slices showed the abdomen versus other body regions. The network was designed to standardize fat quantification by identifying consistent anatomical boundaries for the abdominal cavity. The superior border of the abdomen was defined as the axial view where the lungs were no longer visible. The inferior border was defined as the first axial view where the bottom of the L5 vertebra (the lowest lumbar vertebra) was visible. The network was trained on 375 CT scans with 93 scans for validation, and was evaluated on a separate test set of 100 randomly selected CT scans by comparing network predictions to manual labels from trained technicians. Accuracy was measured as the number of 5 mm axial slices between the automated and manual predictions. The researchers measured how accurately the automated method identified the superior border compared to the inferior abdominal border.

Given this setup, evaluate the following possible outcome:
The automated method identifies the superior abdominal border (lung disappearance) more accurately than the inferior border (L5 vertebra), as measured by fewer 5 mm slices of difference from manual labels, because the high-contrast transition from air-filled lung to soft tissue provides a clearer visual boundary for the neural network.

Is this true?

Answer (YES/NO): YES